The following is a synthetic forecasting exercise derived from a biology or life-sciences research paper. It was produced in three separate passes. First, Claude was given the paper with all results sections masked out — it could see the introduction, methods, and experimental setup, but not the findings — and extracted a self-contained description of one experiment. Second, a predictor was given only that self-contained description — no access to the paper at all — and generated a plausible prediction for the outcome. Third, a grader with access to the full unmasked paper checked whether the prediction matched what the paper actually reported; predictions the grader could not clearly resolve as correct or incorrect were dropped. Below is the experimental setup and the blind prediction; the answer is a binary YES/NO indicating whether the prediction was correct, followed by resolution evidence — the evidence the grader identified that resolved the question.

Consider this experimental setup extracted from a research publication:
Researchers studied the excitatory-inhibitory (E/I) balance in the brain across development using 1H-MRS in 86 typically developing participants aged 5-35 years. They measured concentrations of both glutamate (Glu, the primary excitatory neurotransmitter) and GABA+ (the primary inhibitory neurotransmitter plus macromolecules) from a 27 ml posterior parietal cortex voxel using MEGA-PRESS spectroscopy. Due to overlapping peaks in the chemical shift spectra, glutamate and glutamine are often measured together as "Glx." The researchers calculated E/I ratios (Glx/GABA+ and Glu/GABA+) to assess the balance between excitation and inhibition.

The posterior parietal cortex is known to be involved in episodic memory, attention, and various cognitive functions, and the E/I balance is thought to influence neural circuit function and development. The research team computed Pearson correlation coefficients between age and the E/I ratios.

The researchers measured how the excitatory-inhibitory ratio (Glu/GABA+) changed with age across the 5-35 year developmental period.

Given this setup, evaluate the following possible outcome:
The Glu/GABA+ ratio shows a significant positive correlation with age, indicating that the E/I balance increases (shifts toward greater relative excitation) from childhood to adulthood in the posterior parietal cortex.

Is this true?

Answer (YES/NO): NO